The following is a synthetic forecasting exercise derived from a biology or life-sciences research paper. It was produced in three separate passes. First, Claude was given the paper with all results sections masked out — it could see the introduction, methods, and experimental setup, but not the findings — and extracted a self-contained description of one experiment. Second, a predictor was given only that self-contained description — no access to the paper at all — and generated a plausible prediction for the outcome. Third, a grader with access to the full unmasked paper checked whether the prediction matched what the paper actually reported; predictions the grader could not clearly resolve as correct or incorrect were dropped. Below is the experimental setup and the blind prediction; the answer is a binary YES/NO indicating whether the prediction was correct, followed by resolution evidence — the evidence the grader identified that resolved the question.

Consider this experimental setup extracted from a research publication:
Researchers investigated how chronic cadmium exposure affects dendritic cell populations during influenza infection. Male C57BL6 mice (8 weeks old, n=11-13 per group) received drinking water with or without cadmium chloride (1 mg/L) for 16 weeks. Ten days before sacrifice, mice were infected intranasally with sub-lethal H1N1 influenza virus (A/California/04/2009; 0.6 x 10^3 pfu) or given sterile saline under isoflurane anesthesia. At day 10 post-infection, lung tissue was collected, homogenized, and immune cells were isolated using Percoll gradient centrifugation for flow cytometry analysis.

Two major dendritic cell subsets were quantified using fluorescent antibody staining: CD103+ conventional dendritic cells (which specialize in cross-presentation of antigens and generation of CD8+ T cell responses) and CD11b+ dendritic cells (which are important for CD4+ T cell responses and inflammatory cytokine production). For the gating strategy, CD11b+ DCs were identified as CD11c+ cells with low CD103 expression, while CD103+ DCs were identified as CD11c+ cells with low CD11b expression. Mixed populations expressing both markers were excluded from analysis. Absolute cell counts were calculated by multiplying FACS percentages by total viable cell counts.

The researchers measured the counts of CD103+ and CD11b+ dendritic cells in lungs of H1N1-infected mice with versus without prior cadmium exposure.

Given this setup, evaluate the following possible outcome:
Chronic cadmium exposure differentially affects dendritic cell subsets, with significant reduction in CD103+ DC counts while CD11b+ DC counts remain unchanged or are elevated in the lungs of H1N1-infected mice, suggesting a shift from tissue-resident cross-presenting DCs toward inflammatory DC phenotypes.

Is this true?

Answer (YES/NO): NO